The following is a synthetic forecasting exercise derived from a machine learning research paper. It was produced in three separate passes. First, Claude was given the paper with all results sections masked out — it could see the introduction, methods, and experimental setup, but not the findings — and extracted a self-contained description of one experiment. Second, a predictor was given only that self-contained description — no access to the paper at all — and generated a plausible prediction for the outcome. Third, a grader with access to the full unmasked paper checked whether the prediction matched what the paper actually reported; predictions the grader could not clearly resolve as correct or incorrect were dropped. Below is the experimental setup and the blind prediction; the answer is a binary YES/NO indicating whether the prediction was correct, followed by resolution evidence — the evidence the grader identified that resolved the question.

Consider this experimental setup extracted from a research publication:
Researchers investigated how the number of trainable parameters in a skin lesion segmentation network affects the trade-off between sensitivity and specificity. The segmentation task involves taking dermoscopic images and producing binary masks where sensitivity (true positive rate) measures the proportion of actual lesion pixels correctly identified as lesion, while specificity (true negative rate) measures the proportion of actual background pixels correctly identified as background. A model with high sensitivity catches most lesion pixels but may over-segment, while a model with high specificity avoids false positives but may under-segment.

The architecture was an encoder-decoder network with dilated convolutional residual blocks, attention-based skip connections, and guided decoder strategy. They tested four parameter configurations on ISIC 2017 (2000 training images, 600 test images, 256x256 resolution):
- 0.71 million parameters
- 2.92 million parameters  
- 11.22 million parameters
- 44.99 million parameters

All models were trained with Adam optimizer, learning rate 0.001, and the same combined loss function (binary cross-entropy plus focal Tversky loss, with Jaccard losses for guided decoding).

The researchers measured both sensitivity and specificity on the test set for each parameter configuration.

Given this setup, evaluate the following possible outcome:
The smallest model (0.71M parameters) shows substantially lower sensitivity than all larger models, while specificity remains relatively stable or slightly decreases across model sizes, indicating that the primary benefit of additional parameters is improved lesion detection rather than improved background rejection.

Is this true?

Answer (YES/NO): NO